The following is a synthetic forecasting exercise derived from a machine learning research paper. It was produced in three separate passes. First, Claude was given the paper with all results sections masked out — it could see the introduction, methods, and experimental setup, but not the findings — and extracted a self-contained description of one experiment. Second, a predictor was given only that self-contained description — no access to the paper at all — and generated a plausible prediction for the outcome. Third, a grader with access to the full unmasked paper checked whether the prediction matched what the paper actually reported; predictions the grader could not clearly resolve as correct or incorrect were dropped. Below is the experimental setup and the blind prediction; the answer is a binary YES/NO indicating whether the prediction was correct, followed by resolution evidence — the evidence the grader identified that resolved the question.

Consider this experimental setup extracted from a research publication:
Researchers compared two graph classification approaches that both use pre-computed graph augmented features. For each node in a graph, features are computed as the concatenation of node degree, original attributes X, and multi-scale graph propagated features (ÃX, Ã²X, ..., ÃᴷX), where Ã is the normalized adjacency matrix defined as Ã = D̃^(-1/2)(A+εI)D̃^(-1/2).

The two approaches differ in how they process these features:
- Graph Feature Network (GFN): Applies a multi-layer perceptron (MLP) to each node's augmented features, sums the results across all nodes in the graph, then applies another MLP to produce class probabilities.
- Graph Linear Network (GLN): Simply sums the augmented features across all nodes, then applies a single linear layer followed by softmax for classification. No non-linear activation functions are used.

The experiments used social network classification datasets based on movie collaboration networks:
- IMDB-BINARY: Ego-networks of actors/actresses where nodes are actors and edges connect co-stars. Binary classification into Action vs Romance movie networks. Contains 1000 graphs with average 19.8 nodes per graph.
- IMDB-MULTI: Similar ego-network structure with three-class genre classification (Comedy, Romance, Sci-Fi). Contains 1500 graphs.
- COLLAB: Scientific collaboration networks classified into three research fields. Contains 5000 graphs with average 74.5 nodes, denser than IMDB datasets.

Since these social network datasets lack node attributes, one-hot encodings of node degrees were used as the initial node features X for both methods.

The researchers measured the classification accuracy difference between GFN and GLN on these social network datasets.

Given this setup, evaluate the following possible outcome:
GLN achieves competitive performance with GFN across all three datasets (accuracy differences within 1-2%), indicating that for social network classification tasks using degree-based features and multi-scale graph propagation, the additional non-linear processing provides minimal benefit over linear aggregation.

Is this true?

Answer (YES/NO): NO